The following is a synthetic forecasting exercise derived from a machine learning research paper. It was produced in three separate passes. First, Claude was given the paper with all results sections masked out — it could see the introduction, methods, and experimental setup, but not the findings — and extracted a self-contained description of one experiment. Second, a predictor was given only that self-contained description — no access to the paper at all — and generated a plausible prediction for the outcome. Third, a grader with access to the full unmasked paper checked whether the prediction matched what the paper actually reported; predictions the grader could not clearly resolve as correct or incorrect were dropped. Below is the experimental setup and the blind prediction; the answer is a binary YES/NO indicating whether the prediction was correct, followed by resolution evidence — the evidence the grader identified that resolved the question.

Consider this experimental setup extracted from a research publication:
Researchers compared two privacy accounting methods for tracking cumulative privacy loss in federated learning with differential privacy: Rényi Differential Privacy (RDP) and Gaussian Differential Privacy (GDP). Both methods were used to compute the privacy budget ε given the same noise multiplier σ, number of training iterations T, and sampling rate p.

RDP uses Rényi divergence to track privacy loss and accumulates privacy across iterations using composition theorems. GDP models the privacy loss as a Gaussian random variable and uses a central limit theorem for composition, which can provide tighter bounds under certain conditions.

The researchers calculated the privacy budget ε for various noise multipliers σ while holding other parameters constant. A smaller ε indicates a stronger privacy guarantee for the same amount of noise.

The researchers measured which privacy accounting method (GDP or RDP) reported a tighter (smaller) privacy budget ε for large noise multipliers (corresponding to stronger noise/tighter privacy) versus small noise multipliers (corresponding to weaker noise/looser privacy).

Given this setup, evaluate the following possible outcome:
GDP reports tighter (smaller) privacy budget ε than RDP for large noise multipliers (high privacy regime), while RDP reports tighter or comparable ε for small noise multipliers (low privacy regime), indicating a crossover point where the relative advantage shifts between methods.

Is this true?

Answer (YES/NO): YES